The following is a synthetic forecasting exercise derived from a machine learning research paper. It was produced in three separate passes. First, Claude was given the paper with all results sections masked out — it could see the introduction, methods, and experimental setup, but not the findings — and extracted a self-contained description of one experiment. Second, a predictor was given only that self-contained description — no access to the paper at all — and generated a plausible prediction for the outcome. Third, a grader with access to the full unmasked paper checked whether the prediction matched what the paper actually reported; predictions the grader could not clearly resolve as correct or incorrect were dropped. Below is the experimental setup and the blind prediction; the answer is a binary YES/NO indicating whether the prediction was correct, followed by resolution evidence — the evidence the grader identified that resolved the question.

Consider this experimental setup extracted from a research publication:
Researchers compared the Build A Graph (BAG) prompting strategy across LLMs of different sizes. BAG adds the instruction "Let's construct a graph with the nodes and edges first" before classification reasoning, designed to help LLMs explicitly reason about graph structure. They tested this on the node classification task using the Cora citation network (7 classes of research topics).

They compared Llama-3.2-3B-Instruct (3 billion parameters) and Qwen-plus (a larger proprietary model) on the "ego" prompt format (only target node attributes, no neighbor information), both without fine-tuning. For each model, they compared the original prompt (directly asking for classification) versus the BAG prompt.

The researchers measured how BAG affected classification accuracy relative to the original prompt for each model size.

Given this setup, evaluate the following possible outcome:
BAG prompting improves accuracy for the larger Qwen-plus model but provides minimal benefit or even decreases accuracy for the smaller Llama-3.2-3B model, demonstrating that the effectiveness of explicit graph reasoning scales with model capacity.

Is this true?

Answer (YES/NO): YES